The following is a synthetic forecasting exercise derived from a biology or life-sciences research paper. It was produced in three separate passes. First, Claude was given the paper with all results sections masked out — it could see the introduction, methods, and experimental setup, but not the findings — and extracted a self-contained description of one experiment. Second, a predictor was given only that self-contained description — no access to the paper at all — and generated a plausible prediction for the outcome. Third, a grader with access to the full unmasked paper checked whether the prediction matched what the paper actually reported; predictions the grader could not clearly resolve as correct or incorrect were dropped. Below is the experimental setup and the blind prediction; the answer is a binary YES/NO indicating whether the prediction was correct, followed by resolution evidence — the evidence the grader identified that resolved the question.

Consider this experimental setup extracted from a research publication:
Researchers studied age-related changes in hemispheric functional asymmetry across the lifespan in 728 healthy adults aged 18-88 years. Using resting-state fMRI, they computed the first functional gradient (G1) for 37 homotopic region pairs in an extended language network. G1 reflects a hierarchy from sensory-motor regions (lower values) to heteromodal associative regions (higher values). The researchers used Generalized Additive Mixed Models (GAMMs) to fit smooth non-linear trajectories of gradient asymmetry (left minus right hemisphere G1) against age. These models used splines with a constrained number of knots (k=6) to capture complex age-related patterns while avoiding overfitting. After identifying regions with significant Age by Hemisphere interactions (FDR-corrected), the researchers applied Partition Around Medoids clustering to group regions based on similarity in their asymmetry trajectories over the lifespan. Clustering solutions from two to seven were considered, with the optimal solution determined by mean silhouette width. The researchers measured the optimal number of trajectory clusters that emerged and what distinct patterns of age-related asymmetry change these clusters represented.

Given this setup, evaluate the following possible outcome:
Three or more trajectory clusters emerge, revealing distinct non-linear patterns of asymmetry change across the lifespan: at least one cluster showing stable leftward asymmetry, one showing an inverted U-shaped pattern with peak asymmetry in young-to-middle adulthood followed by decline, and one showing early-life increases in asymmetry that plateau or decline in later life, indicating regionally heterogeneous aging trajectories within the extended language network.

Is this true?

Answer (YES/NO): NO